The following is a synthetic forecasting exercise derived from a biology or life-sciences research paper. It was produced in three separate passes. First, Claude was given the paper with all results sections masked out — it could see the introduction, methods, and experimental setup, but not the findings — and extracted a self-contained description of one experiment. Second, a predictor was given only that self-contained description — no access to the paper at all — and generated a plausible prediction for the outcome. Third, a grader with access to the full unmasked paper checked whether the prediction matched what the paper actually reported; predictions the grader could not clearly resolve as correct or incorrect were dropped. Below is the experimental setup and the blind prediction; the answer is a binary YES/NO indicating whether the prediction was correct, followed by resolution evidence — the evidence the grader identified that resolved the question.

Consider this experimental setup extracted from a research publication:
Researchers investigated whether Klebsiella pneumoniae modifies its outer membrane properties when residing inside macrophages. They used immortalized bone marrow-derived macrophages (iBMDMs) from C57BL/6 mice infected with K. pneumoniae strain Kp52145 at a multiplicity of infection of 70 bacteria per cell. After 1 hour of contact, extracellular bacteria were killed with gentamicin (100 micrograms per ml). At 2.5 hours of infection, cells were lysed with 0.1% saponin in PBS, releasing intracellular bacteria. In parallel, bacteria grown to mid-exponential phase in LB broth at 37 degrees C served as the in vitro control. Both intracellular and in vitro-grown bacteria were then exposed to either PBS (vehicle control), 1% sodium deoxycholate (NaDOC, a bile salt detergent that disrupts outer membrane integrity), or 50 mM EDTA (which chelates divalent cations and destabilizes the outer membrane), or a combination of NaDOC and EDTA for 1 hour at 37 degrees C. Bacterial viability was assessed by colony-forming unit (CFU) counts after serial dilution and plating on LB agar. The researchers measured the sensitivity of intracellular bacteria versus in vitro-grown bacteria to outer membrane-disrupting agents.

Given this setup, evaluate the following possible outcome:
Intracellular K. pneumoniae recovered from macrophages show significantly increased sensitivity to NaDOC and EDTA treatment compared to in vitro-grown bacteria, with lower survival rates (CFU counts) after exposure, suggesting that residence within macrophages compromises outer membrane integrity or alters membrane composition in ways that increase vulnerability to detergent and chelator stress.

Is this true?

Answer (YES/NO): NO